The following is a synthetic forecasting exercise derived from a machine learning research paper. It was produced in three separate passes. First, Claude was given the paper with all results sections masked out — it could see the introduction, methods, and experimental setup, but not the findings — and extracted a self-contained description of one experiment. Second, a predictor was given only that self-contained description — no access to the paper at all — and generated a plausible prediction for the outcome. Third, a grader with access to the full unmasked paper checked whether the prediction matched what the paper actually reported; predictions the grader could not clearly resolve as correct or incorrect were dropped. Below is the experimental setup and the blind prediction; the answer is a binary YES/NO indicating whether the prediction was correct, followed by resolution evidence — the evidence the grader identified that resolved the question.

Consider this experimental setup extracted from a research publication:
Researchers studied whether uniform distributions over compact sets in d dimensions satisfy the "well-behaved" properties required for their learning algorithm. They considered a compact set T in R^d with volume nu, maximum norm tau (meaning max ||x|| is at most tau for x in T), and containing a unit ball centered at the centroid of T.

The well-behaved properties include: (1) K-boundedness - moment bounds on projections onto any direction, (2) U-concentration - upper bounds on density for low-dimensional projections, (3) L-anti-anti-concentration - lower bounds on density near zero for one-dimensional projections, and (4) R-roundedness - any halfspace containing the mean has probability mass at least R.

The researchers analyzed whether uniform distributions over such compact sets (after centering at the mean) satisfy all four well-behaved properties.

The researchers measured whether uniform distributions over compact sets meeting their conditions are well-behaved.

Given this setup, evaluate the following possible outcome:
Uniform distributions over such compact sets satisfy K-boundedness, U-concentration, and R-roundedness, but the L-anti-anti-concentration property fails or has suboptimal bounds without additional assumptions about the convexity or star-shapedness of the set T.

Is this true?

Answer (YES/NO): NO